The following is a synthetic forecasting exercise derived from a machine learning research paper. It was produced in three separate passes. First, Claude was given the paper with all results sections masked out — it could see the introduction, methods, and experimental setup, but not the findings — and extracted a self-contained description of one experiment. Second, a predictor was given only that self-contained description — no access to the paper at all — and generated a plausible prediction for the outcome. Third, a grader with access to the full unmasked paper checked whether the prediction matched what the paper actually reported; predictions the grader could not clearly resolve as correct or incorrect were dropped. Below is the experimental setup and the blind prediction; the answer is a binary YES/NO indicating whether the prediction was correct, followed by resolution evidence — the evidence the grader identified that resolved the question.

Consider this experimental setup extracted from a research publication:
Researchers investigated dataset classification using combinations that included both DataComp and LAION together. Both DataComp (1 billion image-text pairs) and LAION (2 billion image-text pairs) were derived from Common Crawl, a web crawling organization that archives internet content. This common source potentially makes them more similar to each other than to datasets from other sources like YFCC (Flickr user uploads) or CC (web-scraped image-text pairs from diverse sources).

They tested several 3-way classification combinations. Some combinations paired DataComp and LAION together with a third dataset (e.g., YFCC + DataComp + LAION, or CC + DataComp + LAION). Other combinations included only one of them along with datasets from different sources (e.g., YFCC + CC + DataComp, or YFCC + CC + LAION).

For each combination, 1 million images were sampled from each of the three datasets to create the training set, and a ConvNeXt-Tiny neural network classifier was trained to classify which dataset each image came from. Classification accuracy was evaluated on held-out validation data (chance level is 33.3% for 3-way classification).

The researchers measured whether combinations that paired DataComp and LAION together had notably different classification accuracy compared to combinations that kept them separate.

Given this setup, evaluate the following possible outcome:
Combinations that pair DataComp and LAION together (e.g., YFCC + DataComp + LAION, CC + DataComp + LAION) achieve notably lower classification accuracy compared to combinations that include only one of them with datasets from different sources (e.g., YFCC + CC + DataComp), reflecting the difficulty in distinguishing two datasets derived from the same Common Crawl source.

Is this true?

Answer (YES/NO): YES